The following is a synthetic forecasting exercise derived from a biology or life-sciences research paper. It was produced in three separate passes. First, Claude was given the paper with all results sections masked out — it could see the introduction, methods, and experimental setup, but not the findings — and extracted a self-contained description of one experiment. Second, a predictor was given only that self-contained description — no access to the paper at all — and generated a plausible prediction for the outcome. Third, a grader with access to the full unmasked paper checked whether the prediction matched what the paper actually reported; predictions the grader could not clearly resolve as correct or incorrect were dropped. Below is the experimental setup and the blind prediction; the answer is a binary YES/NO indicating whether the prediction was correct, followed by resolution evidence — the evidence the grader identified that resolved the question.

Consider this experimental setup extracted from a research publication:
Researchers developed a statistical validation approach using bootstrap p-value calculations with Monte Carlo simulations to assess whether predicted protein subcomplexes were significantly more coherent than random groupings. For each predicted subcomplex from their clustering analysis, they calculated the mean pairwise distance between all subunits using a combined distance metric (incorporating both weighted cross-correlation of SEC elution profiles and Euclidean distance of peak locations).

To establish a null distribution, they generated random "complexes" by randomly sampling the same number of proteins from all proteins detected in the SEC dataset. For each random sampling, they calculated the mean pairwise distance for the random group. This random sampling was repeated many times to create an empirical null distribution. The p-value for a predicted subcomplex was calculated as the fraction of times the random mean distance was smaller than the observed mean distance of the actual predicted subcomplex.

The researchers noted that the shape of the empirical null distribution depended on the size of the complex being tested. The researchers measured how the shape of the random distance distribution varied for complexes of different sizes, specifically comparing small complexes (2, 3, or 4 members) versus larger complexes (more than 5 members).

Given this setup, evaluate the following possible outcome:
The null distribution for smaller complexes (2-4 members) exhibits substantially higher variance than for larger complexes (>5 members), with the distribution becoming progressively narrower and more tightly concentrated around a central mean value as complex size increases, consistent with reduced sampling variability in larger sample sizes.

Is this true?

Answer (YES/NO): YES